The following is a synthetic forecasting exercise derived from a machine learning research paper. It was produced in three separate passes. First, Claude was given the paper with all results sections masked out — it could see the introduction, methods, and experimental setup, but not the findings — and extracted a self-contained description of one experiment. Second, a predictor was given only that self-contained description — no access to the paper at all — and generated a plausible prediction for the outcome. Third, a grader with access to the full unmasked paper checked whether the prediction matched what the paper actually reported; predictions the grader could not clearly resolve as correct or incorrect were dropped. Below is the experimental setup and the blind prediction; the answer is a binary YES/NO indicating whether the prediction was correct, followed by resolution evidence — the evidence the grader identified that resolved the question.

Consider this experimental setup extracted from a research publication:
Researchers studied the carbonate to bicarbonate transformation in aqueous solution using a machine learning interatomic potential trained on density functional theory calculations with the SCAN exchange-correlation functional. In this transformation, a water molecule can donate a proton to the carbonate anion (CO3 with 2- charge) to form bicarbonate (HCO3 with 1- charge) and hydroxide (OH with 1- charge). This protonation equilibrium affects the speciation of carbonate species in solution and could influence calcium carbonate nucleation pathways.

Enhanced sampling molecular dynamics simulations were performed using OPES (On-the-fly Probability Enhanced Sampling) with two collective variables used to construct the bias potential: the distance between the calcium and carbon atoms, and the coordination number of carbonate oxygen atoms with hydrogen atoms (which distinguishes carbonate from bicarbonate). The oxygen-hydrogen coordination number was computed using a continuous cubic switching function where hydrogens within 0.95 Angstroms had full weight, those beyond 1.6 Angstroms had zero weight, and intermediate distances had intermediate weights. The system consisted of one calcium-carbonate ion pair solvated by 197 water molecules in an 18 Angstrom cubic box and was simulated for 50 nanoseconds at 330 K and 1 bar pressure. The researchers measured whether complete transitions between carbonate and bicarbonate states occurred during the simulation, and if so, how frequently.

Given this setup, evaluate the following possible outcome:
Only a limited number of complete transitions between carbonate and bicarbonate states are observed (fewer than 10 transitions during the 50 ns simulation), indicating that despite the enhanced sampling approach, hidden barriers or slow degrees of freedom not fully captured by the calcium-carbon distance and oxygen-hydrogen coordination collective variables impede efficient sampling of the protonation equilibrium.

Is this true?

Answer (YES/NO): NO